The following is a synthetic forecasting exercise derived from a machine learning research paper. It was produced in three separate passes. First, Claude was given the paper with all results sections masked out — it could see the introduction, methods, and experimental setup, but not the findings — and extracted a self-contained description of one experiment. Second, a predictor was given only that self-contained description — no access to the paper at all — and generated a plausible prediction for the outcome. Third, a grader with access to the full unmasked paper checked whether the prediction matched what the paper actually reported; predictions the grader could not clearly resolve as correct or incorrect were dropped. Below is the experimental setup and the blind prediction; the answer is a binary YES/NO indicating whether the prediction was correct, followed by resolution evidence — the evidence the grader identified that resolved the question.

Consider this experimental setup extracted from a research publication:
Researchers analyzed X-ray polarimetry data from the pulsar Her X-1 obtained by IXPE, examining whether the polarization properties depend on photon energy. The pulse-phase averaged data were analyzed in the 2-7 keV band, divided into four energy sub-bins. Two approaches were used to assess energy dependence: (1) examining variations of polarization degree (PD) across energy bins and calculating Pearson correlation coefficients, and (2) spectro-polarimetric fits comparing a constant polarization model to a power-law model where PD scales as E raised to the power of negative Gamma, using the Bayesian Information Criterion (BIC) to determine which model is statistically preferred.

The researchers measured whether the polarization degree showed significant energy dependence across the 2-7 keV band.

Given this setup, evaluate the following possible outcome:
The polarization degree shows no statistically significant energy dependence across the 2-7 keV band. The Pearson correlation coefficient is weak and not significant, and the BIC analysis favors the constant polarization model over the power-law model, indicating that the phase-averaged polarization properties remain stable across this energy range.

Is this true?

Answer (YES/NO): NO